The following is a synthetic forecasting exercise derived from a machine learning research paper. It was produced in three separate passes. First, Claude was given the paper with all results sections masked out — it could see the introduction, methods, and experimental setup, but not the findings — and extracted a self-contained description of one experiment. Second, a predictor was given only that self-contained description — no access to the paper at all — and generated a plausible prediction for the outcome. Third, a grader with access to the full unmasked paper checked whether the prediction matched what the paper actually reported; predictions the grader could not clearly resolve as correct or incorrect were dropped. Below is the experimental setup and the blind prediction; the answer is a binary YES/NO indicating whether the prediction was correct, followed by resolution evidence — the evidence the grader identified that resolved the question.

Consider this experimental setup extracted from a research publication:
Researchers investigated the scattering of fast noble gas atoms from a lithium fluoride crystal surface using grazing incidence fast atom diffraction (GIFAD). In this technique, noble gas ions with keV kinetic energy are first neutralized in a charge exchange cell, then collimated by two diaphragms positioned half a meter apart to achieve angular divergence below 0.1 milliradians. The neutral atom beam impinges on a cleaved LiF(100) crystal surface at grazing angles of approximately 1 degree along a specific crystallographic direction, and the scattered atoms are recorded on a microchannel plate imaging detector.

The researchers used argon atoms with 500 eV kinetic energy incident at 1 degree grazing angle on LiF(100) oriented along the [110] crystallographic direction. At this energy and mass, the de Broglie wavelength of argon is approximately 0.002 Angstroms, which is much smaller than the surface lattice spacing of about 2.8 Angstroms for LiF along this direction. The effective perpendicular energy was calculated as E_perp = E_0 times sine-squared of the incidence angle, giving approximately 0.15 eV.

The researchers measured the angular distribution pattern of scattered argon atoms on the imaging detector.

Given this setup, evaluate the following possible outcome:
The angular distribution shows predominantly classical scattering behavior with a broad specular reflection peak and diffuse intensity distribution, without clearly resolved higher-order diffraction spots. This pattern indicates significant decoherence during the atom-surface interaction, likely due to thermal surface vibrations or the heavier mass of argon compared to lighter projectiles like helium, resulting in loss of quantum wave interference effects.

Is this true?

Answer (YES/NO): NO